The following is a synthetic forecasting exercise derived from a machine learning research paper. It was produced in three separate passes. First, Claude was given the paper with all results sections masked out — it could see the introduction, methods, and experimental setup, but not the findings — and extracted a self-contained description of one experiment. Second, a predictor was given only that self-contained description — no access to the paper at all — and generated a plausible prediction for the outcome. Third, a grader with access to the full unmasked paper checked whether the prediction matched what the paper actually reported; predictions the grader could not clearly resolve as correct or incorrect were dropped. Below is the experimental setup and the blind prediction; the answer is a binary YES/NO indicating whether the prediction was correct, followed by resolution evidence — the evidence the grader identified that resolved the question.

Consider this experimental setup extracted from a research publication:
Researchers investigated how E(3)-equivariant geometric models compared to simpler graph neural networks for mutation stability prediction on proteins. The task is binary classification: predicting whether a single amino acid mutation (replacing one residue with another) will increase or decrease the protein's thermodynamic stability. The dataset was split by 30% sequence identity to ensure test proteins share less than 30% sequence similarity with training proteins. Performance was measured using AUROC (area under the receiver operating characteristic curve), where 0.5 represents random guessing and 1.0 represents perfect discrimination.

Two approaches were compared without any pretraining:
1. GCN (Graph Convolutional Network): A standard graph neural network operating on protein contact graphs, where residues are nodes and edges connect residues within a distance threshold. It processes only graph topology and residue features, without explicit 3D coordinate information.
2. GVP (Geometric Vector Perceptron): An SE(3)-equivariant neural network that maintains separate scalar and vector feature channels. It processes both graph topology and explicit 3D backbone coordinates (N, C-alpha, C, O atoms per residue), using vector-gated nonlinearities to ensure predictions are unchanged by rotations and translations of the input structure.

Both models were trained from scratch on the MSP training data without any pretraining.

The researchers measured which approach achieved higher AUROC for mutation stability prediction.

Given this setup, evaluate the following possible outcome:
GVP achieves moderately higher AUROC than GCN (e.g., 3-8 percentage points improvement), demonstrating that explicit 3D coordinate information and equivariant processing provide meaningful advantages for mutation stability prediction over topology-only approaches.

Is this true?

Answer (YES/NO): YES